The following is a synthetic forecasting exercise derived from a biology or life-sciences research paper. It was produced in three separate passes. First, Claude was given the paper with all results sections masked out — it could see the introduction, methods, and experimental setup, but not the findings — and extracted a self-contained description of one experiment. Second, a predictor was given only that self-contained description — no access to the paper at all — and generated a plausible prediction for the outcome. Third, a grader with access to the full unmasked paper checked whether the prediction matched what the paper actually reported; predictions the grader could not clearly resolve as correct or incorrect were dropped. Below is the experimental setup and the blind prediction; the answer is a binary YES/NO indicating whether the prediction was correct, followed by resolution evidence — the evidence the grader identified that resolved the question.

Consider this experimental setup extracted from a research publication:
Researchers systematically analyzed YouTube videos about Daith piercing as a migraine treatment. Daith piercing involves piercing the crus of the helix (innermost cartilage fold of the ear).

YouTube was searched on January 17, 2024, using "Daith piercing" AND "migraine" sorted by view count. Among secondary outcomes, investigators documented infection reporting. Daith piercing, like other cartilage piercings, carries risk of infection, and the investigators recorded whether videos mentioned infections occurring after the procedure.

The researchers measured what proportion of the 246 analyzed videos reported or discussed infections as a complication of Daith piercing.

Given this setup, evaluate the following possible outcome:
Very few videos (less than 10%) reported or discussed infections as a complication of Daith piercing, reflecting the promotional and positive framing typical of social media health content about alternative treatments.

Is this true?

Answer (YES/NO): YES